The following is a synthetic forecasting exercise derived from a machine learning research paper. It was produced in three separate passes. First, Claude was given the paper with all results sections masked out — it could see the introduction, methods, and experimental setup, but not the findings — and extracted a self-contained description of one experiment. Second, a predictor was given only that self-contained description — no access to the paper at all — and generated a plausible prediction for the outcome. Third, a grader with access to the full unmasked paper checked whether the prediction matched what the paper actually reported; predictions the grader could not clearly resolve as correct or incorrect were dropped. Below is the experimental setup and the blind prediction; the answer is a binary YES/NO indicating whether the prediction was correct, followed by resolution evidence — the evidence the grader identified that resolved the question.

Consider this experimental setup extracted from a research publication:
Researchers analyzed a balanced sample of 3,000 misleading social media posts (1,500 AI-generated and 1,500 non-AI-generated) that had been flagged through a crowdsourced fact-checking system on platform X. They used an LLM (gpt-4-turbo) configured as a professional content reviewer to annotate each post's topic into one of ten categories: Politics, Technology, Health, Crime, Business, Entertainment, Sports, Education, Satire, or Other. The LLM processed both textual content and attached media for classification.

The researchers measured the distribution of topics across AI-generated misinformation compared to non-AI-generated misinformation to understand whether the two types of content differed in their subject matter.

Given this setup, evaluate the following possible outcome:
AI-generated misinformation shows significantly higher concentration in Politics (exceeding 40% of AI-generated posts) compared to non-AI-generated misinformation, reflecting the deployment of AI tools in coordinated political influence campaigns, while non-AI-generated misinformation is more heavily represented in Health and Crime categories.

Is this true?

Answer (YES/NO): NO